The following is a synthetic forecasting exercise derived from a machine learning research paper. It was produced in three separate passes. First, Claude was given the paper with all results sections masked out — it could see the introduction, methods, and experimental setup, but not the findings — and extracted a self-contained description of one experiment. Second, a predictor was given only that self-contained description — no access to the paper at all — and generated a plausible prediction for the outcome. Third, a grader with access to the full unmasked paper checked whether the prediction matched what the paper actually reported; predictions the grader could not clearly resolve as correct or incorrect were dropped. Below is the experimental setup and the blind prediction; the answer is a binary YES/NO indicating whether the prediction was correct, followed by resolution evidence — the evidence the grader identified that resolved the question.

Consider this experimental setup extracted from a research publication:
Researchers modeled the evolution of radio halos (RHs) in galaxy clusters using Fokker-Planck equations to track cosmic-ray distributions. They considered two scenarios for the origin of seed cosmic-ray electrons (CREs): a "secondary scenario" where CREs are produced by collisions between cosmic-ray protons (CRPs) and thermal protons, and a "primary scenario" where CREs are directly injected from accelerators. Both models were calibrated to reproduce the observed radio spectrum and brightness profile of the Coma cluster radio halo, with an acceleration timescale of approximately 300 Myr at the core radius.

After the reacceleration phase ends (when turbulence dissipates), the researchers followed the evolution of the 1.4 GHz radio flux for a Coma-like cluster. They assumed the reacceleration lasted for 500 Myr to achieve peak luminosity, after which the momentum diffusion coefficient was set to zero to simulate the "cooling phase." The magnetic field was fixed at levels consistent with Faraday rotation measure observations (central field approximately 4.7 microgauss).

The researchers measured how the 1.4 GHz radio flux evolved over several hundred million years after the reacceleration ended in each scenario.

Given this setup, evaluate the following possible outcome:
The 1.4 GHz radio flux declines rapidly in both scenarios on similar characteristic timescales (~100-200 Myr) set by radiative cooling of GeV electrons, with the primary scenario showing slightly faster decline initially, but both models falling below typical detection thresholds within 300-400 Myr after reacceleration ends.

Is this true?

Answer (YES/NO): NO